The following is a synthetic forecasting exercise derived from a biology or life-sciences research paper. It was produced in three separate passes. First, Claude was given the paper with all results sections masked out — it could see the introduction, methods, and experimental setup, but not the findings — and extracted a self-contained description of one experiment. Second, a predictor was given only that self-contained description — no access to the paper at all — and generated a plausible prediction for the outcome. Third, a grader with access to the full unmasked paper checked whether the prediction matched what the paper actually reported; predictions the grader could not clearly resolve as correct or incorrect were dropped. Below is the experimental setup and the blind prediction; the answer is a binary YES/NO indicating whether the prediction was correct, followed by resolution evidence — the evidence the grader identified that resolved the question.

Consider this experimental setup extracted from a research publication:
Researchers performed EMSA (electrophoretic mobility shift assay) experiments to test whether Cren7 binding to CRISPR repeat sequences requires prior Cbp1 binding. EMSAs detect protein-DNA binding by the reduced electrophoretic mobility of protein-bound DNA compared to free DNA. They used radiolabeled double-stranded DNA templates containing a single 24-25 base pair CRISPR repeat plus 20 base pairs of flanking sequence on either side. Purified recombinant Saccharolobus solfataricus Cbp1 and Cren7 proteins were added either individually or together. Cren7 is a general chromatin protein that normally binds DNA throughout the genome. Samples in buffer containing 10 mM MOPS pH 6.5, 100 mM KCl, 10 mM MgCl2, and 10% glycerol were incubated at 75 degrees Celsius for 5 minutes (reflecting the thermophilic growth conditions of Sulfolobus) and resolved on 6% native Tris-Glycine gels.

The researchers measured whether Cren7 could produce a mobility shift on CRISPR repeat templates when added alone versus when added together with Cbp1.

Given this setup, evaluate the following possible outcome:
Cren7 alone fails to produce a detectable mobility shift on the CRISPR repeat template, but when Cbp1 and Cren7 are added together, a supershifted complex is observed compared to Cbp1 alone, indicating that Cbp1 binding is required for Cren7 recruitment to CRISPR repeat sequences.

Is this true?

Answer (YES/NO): YES